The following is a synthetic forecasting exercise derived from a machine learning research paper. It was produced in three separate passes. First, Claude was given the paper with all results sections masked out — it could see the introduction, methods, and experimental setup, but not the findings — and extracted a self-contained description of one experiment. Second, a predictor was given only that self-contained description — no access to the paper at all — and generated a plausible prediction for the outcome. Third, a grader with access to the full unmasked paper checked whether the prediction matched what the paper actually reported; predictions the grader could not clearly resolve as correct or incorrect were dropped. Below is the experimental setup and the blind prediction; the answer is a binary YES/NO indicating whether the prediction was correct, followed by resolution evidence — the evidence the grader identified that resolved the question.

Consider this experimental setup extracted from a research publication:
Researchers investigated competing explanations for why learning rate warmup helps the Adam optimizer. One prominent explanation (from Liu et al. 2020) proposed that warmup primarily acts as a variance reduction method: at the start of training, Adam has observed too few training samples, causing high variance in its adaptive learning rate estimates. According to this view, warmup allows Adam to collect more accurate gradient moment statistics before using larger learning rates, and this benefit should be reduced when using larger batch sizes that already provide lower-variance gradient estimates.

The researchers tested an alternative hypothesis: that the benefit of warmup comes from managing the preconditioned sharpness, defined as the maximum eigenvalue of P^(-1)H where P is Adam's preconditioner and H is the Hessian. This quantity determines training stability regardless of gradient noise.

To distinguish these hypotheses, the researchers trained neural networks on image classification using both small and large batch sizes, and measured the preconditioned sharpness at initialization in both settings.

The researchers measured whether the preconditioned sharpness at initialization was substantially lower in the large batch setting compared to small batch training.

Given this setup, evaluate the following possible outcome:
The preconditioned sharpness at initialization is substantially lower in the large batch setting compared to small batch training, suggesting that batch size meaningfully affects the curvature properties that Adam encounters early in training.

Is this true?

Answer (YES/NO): NO